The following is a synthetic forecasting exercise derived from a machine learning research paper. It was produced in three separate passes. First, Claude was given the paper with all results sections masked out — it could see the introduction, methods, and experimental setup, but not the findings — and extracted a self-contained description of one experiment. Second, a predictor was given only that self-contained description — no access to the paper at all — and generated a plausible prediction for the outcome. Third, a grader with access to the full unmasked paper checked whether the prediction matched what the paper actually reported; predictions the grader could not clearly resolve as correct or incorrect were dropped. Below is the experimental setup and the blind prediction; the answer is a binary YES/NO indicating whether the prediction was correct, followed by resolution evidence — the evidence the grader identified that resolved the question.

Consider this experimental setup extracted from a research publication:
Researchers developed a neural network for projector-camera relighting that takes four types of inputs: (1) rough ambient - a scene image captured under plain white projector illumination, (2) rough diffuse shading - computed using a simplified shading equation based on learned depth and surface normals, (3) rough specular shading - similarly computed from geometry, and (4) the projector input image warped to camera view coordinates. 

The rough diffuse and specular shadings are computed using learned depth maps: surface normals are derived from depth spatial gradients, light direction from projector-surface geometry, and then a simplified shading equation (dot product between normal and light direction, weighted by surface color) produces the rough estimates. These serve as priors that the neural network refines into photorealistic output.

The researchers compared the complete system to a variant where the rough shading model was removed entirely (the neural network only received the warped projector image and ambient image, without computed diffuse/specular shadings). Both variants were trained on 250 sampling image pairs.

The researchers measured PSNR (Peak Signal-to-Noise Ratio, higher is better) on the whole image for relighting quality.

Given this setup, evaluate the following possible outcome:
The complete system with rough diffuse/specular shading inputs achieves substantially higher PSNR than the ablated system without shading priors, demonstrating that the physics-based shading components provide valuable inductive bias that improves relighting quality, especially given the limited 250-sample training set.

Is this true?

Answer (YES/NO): NO